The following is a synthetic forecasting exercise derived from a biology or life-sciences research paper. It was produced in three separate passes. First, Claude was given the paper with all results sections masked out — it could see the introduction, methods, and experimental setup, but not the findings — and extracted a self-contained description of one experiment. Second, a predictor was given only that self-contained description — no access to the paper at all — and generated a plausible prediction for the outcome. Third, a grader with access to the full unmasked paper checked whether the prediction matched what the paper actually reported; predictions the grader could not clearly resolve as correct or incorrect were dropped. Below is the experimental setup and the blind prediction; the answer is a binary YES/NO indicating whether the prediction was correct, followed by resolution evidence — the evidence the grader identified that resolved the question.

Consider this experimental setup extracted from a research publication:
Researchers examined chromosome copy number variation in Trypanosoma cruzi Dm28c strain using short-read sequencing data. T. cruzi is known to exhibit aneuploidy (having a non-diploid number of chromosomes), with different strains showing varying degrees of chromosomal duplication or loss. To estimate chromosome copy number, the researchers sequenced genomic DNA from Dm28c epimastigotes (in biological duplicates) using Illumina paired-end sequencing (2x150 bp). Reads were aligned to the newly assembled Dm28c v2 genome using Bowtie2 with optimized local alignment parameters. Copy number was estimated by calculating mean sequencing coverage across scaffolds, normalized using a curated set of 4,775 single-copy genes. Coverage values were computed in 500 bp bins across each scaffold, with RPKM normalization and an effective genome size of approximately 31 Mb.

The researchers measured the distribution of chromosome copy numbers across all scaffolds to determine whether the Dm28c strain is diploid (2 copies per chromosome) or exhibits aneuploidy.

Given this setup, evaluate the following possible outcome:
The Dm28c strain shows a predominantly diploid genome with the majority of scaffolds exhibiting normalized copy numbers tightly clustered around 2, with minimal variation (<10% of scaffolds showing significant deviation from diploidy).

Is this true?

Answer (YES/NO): YES